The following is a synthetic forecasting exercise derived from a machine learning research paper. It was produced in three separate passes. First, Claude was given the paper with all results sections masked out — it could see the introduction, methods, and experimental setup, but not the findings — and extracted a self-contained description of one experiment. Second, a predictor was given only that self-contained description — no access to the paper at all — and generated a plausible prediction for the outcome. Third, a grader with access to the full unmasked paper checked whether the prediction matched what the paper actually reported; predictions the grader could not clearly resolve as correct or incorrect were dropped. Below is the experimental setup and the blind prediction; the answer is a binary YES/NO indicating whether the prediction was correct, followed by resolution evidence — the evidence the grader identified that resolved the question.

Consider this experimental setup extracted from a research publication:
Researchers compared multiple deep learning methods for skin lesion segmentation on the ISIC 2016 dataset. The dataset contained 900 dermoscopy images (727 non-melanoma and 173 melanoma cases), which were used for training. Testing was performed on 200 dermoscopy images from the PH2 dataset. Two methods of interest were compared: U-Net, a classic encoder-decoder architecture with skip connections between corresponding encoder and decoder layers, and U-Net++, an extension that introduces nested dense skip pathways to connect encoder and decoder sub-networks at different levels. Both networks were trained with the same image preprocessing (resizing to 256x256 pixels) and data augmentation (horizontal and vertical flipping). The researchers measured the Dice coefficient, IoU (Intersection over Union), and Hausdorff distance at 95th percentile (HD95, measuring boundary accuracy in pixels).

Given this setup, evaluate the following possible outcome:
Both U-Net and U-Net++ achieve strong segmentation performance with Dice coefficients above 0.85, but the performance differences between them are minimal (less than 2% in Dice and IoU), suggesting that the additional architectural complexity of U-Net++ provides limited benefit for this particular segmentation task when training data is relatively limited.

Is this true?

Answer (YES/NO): NO